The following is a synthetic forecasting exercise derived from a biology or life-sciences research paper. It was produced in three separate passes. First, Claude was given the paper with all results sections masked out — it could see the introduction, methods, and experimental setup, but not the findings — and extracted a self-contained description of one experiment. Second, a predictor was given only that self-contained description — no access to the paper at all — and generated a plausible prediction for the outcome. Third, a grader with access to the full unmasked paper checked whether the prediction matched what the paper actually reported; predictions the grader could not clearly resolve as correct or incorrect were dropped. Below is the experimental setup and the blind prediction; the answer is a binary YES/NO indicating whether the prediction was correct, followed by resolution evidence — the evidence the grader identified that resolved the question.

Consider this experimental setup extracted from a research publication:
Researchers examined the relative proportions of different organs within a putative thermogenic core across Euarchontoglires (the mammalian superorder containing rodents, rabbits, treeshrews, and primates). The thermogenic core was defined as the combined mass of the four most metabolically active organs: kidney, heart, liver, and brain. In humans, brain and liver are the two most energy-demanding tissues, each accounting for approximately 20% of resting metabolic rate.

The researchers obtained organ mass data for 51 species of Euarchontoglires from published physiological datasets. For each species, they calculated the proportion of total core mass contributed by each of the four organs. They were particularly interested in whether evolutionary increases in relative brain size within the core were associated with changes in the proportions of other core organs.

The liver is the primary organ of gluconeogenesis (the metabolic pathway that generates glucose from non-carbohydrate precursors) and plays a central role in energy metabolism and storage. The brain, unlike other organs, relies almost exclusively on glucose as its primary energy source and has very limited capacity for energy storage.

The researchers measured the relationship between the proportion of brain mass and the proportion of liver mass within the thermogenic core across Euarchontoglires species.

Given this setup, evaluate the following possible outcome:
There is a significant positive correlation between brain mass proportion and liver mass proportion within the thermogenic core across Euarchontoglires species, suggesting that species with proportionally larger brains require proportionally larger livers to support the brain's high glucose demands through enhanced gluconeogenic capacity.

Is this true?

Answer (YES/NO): NO